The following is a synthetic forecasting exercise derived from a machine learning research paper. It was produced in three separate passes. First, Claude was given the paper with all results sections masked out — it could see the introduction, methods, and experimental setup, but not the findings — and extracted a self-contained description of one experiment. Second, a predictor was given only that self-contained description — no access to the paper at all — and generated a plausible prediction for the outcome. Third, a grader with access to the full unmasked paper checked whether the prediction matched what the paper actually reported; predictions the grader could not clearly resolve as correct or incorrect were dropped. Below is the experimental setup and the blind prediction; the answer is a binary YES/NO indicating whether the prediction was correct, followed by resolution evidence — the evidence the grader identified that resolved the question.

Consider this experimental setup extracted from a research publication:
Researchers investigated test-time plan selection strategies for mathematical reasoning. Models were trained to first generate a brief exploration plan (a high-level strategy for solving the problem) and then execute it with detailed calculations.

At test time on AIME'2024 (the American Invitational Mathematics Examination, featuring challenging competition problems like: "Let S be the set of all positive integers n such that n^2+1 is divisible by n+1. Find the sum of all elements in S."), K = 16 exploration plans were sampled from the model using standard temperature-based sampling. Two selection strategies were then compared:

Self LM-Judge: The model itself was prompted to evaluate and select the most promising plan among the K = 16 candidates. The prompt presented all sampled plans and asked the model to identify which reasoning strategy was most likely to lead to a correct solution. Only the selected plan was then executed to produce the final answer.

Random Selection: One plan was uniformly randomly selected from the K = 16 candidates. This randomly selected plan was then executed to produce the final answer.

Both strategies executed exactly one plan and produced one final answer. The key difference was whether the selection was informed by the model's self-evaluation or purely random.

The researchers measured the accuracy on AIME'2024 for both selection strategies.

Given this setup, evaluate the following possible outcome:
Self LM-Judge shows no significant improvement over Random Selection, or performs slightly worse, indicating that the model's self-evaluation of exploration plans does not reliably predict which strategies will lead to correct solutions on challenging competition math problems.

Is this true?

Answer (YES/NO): NO